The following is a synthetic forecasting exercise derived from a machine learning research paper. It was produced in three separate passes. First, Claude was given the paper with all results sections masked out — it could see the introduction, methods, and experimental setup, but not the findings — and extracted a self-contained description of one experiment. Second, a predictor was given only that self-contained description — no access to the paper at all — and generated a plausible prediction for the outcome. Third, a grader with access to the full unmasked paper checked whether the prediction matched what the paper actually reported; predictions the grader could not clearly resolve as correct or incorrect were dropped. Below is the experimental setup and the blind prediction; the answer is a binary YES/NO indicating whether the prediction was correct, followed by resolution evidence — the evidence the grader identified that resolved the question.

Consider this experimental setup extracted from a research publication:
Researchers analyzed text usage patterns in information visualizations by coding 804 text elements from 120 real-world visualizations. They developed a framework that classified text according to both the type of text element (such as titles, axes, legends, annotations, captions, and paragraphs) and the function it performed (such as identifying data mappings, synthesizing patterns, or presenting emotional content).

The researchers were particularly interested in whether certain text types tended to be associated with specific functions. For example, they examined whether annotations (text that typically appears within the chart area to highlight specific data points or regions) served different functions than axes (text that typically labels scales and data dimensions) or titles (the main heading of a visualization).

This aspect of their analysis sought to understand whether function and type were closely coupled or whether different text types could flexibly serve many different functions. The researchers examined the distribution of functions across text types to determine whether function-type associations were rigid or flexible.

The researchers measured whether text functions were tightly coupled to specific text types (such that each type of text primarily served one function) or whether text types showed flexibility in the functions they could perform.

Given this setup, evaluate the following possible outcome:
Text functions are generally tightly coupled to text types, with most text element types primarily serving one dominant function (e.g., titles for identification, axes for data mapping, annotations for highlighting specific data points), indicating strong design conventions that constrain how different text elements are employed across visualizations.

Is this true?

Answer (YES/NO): NO